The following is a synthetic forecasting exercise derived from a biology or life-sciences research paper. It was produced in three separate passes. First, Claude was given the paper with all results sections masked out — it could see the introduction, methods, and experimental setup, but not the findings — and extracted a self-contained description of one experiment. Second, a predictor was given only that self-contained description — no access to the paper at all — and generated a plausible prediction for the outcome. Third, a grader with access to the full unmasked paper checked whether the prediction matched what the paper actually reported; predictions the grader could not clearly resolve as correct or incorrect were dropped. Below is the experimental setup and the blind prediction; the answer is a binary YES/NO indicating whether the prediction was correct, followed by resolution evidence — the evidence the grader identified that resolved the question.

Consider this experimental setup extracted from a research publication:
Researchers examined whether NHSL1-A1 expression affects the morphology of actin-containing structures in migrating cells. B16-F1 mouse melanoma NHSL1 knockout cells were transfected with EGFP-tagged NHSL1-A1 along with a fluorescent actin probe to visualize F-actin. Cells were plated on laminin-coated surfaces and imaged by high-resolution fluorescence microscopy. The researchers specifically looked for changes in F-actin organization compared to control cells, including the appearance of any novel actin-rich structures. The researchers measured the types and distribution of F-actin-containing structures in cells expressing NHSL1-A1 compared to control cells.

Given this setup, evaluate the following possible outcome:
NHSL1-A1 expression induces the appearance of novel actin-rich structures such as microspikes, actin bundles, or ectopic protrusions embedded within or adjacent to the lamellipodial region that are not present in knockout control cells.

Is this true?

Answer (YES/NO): NO